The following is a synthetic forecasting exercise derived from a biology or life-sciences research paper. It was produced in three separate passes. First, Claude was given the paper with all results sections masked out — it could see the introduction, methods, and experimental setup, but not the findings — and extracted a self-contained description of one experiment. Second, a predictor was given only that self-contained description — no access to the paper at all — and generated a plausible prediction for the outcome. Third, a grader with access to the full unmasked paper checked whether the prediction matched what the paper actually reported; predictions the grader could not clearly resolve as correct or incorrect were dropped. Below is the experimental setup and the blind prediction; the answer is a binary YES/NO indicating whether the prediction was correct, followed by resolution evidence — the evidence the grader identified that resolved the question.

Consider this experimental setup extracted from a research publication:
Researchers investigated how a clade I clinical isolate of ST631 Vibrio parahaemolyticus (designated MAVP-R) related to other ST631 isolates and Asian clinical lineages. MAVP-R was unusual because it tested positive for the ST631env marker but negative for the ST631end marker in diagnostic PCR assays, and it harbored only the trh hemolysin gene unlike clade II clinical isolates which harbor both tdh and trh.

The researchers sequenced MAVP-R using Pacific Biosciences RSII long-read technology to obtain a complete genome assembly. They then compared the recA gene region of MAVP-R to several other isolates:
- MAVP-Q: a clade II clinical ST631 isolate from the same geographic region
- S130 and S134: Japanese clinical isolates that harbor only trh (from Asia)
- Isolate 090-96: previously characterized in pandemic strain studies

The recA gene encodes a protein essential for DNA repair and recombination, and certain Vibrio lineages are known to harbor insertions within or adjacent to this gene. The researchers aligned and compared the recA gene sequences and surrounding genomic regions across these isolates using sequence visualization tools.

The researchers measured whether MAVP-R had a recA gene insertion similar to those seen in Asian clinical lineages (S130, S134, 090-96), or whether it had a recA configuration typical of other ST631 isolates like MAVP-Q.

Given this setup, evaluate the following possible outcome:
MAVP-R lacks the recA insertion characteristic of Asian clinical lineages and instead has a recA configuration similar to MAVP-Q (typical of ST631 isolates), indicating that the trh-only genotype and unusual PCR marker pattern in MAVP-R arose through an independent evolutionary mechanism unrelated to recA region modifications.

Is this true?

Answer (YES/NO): NO